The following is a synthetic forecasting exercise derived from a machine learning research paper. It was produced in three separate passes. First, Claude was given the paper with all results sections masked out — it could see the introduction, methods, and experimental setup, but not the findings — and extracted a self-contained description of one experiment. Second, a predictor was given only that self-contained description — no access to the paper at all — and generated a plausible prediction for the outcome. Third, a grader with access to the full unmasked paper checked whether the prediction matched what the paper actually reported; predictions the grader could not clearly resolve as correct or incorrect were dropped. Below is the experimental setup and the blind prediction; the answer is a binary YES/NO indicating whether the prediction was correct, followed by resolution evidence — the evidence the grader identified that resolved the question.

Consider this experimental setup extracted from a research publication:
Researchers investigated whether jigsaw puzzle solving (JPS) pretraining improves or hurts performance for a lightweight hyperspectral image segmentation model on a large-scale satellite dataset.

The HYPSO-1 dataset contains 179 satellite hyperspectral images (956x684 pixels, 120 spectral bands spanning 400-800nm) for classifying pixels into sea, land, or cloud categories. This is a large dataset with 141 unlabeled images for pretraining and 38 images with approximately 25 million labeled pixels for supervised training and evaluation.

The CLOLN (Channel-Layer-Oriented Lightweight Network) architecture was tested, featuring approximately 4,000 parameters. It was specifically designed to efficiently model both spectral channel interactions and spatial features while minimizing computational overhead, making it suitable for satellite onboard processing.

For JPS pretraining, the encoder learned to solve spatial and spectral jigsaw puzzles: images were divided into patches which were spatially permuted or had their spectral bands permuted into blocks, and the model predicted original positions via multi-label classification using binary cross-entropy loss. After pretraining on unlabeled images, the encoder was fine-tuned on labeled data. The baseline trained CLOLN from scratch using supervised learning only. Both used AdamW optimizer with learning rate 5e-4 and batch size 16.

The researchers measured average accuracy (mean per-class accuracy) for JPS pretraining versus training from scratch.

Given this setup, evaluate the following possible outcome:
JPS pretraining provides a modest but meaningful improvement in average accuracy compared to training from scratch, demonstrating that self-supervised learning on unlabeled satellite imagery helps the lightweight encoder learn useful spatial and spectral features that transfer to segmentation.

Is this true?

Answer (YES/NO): NO